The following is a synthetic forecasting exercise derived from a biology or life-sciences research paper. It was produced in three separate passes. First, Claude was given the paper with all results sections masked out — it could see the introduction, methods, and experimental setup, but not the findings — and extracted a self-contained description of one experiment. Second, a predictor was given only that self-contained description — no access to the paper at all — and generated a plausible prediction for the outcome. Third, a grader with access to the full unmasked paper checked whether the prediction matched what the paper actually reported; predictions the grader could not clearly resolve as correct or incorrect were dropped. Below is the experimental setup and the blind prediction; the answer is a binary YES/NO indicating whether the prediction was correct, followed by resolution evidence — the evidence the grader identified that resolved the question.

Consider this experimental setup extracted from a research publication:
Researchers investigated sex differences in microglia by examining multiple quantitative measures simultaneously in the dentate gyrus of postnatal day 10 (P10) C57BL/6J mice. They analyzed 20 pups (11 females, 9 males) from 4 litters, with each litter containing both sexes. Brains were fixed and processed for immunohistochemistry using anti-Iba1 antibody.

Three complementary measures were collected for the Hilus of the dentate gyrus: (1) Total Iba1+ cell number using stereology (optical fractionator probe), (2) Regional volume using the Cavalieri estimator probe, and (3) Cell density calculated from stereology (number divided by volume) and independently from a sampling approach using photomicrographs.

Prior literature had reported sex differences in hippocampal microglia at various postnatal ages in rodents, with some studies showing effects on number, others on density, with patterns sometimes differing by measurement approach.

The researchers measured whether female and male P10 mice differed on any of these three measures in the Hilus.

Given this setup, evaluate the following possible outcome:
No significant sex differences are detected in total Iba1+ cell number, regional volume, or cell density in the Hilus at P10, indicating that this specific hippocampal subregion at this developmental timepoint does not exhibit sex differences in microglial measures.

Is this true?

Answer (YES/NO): YES